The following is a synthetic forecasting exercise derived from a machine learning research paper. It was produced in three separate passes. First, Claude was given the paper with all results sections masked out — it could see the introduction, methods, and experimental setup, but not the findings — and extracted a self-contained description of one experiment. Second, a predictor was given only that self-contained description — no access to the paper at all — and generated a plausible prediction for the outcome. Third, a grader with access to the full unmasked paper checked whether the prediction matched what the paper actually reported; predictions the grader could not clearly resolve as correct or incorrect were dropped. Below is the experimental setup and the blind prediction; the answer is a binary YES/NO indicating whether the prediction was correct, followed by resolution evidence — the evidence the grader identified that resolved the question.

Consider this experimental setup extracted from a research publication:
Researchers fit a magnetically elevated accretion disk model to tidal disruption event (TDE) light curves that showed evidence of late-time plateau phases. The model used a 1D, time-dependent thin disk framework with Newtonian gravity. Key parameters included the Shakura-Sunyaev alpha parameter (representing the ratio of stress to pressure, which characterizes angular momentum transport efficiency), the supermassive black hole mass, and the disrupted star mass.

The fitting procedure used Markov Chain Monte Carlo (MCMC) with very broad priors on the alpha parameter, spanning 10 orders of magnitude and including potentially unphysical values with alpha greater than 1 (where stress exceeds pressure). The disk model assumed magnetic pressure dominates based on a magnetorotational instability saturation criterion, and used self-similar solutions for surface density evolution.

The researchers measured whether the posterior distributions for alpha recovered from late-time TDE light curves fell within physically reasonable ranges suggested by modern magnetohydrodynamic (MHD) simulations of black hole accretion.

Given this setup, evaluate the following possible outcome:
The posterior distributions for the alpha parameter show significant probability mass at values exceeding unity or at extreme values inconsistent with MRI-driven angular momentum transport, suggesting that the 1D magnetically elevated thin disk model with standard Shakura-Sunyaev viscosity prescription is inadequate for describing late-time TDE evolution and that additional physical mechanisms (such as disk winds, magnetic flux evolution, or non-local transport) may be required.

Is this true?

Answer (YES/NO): NO